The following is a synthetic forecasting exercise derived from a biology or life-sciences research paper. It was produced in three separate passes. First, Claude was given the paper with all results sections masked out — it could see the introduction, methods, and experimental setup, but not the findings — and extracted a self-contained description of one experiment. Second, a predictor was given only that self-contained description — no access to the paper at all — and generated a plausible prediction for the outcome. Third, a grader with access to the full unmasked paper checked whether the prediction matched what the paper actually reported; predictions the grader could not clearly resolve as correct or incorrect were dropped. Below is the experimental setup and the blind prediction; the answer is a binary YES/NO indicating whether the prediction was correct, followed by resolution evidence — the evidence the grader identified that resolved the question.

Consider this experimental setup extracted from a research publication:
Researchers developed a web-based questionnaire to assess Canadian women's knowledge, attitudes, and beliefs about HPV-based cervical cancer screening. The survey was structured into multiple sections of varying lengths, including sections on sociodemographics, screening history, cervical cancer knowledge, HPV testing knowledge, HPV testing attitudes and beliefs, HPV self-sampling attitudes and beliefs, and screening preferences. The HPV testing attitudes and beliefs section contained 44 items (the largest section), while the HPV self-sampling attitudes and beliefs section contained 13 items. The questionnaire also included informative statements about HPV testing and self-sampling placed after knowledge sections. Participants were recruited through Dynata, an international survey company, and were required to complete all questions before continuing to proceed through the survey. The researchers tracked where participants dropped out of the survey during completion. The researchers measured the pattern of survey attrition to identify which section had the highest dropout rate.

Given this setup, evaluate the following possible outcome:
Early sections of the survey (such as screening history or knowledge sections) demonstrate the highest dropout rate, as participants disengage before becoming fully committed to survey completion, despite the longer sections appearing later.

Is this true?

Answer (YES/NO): NO